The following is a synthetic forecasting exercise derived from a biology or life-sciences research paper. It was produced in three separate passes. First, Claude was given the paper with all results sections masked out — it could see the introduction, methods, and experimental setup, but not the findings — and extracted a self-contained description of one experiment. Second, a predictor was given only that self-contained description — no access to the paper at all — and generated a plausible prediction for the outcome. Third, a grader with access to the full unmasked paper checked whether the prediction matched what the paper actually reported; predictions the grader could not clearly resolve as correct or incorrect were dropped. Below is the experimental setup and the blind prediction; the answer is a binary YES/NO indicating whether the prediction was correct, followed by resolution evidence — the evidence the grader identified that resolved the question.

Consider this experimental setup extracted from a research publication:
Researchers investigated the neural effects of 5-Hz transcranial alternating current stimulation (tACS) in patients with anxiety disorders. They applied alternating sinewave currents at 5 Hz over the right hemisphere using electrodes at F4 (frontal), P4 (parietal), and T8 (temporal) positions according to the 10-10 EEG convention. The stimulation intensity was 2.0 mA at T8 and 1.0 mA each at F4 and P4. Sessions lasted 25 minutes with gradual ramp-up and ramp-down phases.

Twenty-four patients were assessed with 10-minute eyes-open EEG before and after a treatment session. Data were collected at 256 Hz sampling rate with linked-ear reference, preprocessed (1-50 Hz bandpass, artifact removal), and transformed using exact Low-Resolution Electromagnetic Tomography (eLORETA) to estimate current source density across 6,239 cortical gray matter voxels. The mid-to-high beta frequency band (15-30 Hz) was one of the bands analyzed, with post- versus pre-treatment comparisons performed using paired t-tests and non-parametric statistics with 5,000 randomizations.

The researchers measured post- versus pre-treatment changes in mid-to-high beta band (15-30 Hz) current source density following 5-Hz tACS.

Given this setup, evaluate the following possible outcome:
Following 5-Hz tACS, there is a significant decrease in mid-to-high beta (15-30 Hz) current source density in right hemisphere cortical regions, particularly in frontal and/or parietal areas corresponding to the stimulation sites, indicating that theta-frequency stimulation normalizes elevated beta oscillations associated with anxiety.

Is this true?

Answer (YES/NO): NO